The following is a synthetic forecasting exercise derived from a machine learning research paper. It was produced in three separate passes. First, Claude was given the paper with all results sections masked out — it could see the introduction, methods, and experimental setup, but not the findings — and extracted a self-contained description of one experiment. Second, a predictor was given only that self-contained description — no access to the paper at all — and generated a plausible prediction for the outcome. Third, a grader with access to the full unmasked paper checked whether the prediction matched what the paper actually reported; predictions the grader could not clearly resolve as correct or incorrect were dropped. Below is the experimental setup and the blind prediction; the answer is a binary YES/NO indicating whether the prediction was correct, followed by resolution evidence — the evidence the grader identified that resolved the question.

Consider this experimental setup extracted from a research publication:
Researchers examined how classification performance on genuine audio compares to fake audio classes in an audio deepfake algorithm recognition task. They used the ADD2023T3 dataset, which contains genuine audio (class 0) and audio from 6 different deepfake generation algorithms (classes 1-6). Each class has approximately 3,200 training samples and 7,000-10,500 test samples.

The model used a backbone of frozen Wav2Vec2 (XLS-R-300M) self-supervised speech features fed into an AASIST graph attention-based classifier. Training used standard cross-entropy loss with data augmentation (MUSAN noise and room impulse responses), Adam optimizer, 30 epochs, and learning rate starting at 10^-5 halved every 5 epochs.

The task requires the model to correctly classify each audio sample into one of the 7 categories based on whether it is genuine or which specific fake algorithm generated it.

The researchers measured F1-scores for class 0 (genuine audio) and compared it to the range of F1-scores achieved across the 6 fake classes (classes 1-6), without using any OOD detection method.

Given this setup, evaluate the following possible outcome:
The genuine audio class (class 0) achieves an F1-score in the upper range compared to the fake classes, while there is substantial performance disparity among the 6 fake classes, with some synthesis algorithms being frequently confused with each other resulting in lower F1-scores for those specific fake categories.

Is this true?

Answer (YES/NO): NO